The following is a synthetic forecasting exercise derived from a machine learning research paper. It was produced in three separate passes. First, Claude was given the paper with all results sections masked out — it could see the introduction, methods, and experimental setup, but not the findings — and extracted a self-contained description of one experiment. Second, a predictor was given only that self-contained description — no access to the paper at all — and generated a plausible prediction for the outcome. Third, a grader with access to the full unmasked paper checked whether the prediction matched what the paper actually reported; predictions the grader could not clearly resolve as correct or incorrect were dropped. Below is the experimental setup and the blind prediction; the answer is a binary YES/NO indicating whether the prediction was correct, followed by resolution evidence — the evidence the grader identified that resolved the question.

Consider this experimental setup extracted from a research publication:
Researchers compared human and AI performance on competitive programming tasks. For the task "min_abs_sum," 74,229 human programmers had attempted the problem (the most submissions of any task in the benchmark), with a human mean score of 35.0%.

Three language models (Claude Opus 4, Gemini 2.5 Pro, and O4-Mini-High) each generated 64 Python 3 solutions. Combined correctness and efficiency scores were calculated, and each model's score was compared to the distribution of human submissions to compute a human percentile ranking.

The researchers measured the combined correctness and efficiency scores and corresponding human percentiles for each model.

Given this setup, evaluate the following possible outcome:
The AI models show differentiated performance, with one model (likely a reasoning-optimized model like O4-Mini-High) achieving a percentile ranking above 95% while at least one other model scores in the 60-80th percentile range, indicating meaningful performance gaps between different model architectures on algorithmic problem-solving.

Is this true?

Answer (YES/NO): YES